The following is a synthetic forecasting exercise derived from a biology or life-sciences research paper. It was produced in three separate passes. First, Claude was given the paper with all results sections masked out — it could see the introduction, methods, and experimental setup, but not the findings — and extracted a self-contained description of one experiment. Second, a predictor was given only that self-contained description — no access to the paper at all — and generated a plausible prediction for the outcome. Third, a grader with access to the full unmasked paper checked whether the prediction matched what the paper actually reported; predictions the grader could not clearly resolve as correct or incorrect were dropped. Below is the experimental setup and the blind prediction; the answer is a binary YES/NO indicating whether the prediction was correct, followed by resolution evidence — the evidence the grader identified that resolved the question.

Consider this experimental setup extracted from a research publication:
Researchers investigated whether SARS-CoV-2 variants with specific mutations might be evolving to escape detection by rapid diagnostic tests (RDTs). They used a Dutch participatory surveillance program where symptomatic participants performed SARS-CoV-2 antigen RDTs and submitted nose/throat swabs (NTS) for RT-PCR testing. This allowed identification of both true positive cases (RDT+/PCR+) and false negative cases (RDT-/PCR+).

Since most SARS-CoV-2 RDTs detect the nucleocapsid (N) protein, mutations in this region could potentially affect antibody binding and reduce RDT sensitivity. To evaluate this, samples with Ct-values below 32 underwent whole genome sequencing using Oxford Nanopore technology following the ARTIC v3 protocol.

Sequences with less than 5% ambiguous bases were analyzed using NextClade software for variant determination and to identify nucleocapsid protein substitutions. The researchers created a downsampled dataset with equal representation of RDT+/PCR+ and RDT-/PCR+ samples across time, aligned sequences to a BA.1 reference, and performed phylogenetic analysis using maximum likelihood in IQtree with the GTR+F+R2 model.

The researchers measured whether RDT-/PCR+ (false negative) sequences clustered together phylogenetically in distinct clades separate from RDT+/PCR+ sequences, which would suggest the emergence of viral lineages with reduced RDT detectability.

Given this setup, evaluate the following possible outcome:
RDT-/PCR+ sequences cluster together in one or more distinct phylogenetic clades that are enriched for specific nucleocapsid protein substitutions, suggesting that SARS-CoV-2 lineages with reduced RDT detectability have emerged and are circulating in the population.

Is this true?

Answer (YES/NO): NO